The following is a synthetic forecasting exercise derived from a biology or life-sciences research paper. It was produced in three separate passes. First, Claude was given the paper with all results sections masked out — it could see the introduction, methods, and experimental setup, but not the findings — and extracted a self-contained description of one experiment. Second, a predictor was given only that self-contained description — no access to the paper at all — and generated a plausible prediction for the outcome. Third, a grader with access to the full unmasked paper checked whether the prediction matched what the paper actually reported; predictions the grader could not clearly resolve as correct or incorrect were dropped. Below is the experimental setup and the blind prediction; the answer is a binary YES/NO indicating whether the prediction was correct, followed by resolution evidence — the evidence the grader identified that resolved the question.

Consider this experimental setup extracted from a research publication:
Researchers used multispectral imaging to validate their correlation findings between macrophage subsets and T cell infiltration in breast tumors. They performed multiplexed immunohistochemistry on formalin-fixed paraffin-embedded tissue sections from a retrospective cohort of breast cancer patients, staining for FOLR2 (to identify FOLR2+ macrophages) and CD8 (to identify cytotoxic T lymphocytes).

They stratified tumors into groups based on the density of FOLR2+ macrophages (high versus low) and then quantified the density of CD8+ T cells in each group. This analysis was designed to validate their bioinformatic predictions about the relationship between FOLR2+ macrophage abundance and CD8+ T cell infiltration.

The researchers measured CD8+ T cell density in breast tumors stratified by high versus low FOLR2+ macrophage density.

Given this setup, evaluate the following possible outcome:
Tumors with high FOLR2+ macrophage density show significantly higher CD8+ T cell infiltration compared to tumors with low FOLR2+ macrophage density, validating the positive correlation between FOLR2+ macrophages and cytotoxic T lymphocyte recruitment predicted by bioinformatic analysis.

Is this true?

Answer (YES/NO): YES